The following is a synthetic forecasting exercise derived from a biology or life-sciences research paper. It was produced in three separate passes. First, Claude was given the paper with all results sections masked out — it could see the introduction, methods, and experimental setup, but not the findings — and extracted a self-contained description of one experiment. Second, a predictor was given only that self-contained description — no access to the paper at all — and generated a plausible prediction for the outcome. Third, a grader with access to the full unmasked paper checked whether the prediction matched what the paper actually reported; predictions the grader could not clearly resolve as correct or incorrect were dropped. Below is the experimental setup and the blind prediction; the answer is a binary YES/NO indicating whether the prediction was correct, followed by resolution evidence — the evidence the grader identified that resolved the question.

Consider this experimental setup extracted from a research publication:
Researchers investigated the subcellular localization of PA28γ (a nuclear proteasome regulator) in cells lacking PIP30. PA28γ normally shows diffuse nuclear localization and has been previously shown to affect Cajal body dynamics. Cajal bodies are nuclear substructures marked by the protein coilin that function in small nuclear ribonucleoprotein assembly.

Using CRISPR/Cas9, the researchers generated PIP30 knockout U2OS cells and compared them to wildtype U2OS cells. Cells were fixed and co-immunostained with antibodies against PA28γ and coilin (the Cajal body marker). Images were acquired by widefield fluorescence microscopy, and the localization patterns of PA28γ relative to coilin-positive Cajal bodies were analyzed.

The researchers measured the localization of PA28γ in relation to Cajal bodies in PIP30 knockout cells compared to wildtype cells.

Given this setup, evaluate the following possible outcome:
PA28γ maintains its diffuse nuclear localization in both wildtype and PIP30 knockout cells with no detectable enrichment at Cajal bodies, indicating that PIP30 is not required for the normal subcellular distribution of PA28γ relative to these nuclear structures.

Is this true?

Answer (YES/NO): NO